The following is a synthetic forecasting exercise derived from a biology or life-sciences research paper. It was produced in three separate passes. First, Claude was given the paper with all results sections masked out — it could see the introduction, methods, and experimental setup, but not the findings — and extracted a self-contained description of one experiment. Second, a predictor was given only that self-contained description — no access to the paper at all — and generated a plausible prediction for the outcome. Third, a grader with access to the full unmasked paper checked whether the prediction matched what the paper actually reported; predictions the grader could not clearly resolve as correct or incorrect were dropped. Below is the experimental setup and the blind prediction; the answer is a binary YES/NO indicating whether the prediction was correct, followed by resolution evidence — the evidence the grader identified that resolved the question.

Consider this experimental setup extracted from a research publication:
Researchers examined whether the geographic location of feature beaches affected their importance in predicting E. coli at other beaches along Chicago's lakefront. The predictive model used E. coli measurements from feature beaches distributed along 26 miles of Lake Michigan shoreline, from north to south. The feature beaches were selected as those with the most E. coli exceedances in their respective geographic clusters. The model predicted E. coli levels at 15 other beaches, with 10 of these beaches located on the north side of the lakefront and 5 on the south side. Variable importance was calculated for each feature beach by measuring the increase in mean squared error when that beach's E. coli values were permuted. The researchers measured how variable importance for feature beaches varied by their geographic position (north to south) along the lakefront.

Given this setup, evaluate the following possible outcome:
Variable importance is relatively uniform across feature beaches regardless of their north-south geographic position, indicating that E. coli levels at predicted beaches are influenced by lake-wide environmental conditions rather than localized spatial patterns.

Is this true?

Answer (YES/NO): NO